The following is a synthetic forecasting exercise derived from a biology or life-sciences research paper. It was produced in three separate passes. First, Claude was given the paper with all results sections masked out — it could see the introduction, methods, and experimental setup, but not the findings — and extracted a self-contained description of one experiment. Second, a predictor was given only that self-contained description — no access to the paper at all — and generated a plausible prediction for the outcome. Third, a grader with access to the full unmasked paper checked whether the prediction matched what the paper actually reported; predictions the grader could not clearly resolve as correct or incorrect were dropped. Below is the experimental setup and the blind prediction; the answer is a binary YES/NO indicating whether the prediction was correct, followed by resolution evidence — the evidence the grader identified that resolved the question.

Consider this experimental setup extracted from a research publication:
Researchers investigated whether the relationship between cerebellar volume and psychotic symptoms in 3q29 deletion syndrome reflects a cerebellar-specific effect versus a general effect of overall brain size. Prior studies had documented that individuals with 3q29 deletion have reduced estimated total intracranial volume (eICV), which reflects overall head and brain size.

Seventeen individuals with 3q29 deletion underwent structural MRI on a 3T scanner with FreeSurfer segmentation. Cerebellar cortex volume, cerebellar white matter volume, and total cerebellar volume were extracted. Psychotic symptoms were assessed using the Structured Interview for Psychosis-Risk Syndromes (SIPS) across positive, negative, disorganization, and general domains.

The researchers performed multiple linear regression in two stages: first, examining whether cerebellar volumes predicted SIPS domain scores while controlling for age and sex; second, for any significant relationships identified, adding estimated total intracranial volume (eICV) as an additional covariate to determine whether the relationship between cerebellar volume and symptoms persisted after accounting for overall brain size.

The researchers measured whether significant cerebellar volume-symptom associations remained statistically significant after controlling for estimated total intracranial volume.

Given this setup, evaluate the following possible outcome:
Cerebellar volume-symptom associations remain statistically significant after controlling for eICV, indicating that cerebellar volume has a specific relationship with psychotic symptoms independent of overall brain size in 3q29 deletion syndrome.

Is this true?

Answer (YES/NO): YES